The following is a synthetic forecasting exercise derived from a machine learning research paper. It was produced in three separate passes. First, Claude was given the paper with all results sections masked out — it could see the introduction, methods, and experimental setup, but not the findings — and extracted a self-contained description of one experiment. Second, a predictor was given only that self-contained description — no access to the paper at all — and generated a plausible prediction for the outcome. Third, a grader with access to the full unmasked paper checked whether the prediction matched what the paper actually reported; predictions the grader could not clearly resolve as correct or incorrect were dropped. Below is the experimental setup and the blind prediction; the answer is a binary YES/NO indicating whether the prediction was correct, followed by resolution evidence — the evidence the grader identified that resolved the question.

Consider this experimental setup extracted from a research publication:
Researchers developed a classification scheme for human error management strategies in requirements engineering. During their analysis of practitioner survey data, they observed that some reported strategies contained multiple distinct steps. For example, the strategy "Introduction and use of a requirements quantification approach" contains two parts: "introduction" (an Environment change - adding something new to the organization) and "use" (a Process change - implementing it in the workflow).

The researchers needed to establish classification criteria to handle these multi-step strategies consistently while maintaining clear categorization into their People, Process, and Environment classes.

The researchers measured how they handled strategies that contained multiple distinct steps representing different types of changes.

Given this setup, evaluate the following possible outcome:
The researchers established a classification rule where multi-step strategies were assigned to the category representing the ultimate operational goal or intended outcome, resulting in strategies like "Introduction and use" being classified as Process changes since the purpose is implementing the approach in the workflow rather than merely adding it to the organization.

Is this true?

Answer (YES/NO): NO